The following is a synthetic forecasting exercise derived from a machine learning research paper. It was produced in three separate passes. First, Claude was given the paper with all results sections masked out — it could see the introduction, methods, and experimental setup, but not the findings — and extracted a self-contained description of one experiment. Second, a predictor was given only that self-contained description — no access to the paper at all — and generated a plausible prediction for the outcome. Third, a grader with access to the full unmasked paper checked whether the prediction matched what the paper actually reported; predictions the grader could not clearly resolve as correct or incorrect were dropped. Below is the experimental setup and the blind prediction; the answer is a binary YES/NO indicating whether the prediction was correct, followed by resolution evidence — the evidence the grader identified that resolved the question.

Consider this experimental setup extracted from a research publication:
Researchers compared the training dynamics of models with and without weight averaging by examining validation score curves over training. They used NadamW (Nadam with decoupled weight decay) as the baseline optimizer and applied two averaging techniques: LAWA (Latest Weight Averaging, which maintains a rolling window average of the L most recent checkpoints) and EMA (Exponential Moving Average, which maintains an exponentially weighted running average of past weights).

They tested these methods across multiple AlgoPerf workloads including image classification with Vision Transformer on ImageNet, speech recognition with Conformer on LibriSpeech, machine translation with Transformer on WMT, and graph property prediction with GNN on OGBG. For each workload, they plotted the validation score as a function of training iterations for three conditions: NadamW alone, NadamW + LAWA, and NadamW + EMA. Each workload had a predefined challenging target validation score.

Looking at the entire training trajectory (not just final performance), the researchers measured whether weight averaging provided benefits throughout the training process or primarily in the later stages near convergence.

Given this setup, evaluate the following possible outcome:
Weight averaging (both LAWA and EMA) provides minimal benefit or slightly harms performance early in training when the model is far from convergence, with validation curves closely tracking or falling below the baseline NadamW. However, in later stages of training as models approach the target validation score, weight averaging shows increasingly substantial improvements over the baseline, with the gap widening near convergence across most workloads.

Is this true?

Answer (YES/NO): NO